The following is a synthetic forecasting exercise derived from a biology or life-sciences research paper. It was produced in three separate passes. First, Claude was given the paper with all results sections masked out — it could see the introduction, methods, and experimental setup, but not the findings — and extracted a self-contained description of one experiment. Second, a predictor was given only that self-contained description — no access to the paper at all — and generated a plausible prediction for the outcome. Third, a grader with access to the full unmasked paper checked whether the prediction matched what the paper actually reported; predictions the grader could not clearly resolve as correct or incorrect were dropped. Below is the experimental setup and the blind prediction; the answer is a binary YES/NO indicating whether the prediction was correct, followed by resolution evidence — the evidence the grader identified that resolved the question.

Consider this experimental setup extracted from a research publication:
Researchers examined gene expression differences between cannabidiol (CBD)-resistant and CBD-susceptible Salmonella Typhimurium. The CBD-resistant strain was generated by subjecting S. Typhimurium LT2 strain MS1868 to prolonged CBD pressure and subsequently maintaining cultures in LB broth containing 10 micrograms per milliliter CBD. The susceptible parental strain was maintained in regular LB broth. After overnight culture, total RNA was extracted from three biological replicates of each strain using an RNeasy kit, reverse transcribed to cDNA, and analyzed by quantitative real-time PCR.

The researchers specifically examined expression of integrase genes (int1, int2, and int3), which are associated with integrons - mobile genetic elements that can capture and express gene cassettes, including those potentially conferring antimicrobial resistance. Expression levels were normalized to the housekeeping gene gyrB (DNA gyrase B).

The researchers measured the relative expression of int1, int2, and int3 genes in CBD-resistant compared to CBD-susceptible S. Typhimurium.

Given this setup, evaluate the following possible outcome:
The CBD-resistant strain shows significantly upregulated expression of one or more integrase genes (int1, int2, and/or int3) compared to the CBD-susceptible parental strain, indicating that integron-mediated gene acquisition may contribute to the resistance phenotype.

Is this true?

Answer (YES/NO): YES